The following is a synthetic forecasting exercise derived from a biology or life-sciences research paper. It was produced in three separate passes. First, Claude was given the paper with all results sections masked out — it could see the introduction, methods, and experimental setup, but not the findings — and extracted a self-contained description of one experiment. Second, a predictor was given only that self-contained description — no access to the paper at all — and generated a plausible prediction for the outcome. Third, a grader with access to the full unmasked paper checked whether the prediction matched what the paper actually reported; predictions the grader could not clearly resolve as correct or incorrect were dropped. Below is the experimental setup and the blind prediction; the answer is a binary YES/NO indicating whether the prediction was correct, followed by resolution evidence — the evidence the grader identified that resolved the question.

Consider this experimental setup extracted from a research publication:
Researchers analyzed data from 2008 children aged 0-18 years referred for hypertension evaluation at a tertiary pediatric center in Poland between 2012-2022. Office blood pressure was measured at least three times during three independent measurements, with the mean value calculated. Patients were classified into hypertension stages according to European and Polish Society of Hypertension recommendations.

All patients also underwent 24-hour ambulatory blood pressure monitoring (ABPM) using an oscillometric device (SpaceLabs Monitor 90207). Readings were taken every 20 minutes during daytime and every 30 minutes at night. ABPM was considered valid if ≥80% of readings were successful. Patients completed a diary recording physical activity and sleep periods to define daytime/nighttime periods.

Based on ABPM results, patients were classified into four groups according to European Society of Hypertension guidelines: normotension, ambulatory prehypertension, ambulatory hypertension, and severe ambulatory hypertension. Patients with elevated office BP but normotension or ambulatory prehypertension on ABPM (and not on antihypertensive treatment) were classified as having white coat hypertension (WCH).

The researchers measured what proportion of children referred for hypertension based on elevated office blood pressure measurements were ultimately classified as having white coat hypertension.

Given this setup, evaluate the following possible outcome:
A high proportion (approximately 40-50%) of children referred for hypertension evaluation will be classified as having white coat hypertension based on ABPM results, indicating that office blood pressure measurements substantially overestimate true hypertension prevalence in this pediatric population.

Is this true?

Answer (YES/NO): NO